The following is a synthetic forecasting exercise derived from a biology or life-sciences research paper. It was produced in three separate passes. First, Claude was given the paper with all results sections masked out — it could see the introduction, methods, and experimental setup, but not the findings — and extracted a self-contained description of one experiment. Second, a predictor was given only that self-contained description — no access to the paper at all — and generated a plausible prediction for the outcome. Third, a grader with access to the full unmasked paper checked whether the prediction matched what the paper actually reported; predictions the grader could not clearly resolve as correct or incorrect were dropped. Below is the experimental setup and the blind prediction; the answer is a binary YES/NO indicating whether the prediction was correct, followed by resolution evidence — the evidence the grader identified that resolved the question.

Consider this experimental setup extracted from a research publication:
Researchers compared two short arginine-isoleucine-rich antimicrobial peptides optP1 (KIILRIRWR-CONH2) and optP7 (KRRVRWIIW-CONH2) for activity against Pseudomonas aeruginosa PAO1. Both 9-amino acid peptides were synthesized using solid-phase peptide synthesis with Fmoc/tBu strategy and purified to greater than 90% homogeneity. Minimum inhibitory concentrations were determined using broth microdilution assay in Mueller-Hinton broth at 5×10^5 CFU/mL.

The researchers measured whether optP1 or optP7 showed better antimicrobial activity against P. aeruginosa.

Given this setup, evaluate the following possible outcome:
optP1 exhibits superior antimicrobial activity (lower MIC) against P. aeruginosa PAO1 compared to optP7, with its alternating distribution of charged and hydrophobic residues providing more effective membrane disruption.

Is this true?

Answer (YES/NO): NO